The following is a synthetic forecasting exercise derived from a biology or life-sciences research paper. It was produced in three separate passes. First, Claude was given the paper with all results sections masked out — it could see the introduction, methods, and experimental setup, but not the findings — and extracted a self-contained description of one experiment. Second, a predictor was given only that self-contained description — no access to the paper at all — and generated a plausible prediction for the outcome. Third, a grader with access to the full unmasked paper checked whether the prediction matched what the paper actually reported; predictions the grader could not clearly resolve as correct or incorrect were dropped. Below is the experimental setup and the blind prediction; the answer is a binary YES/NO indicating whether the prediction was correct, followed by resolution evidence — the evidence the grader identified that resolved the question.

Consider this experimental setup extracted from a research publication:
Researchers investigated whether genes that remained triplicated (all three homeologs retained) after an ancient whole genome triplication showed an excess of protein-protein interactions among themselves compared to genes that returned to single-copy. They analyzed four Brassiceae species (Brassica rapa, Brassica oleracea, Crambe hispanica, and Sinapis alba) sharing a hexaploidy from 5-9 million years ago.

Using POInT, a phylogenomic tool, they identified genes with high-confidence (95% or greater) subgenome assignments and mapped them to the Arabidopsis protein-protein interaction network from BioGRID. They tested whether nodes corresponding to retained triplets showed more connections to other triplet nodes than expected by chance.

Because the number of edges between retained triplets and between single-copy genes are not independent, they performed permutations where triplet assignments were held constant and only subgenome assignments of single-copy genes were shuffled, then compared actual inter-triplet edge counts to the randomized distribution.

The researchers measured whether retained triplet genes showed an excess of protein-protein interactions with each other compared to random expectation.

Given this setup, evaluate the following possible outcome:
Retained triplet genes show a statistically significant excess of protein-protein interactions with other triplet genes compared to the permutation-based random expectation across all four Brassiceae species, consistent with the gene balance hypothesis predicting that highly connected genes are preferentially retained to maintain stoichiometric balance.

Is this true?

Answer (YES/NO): YES